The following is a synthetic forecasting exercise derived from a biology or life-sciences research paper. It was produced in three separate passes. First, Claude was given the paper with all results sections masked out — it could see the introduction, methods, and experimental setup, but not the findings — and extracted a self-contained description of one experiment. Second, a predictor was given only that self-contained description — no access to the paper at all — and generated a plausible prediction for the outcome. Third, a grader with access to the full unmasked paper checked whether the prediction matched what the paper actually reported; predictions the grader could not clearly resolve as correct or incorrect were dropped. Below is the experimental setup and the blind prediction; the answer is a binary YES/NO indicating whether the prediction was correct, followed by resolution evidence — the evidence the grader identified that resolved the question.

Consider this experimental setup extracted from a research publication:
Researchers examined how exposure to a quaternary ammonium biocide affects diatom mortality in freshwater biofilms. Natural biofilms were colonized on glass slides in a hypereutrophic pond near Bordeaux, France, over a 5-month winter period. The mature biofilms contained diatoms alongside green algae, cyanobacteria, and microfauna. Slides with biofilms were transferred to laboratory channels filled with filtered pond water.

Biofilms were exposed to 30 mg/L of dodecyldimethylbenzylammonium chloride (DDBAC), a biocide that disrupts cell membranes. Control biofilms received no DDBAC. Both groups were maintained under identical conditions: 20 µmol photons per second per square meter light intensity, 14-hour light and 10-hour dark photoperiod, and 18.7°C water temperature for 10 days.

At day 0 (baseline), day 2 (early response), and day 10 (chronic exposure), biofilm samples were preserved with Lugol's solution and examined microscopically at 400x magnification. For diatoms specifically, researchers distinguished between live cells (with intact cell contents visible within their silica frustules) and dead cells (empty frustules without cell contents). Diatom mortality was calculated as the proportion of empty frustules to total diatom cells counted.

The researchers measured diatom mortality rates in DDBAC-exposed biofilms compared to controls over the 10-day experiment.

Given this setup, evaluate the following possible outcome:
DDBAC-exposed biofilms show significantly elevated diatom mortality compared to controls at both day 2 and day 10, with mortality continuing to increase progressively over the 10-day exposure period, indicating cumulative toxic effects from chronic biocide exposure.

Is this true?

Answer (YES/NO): NO